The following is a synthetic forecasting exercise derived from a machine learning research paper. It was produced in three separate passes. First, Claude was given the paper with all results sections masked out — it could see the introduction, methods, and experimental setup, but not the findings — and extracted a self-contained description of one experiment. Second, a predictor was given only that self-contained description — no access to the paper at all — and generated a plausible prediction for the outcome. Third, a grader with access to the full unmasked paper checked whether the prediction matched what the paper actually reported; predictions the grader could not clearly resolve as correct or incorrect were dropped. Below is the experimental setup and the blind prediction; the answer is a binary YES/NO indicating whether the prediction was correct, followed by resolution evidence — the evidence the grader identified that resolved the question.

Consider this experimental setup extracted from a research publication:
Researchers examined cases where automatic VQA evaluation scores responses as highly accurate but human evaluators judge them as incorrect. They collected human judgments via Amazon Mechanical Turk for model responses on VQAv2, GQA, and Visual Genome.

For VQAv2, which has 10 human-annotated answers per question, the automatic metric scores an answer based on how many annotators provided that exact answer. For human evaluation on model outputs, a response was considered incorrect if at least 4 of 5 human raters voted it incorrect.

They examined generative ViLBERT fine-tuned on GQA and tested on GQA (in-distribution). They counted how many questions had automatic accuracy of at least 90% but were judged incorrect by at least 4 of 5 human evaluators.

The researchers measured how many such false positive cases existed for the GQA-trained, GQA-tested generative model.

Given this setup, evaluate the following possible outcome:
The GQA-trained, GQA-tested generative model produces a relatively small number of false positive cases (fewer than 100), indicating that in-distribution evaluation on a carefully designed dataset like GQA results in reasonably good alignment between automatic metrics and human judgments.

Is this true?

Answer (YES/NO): YES